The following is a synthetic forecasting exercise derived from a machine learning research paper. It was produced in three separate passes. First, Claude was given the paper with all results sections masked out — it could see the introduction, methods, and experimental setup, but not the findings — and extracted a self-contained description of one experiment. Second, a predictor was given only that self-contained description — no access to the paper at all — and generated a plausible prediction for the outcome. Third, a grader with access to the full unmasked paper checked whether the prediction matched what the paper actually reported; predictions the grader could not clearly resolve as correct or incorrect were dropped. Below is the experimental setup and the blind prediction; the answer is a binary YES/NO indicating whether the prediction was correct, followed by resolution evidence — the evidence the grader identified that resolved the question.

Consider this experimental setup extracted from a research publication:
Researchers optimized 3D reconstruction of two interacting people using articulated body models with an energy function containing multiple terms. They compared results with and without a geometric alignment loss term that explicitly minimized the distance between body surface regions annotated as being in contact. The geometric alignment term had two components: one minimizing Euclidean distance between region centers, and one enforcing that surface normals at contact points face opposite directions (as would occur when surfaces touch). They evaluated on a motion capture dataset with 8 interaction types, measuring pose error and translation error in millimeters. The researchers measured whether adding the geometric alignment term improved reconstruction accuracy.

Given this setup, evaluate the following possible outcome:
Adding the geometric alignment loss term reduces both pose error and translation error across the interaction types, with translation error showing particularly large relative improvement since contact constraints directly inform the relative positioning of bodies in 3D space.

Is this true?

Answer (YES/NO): NO